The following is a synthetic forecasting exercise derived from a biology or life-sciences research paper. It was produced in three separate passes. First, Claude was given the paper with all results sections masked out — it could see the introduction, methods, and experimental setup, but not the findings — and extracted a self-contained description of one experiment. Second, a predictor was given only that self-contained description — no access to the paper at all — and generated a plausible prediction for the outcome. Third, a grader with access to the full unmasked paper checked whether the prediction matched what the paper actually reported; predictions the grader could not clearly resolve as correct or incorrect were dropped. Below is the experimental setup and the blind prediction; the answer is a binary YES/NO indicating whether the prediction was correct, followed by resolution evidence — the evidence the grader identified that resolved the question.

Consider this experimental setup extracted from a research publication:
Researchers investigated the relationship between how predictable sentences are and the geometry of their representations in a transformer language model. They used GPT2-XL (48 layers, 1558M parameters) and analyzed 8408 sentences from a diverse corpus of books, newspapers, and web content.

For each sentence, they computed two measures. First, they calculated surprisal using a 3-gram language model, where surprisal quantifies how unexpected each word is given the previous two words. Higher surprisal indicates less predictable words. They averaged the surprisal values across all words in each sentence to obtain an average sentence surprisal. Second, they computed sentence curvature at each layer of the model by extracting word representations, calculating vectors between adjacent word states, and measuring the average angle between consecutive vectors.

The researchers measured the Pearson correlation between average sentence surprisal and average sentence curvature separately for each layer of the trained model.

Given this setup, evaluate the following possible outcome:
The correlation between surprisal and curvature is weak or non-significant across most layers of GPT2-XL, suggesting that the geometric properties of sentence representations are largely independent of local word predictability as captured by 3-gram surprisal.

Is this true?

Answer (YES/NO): NO